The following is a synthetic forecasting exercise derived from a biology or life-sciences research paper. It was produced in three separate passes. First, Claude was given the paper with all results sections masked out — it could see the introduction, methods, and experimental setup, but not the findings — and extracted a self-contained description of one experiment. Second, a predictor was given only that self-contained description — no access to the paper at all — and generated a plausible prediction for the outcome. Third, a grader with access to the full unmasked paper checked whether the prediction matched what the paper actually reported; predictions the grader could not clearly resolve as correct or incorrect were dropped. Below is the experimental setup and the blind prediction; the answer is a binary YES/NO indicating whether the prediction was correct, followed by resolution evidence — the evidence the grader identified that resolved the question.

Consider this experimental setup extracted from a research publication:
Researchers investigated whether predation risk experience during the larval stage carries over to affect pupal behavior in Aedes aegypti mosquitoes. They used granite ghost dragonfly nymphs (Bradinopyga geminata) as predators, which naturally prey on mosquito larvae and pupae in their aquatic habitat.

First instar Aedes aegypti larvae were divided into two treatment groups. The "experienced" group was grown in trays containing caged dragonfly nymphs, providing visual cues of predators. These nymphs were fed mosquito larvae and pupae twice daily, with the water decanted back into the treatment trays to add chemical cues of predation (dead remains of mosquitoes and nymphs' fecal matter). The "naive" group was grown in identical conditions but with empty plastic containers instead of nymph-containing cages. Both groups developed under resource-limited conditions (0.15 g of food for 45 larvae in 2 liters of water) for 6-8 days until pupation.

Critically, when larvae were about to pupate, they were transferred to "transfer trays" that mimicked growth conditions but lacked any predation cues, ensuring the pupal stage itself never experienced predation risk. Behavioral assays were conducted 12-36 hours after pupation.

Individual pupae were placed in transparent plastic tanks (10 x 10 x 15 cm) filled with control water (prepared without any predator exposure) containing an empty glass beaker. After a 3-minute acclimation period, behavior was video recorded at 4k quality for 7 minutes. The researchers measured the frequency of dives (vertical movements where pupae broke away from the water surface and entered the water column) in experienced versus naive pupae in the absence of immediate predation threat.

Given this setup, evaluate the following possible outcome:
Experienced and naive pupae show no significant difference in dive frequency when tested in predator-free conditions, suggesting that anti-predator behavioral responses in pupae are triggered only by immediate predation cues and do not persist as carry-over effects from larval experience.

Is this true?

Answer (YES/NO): NO